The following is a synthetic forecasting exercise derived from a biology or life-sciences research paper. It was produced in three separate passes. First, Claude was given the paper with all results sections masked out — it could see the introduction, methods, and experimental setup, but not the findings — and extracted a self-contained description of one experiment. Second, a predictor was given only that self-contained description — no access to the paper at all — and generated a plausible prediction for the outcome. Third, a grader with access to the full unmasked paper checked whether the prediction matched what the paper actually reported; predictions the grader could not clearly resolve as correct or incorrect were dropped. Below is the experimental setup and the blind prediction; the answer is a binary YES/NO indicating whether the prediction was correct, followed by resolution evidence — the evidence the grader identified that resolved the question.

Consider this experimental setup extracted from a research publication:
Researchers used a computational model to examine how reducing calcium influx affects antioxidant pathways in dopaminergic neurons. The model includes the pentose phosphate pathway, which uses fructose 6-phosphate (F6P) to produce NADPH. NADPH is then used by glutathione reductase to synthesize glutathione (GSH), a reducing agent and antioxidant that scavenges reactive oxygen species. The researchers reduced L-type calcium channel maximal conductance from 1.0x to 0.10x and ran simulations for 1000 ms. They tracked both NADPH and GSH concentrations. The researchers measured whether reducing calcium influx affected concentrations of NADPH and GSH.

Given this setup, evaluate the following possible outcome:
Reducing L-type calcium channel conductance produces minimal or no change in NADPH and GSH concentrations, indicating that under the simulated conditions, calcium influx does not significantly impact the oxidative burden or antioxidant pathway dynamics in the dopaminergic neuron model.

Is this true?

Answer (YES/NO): YES